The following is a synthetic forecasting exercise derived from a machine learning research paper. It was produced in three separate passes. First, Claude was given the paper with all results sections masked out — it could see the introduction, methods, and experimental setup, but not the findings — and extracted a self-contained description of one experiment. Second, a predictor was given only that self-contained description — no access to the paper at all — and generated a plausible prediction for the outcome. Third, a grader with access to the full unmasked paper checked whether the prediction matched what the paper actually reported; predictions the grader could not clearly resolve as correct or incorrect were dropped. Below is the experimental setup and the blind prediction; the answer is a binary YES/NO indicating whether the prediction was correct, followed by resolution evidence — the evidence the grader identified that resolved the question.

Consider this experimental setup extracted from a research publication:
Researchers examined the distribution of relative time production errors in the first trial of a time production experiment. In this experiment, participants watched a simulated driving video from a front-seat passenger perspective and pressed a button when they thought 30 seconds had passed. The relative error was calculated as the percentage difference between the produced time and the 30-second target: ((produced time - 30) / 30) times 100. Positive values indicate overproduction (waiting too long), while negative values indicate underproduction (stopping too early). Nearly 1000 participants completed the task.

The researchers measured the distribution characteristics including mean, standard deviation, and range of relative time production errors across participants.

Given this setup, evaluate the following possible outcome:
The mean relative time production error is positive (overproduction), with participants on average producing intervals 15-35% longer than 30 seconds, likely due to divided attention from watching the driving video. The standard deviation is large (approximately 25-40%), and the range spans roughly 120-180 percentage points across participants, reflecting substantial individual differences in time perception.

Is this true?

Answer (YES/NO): NO